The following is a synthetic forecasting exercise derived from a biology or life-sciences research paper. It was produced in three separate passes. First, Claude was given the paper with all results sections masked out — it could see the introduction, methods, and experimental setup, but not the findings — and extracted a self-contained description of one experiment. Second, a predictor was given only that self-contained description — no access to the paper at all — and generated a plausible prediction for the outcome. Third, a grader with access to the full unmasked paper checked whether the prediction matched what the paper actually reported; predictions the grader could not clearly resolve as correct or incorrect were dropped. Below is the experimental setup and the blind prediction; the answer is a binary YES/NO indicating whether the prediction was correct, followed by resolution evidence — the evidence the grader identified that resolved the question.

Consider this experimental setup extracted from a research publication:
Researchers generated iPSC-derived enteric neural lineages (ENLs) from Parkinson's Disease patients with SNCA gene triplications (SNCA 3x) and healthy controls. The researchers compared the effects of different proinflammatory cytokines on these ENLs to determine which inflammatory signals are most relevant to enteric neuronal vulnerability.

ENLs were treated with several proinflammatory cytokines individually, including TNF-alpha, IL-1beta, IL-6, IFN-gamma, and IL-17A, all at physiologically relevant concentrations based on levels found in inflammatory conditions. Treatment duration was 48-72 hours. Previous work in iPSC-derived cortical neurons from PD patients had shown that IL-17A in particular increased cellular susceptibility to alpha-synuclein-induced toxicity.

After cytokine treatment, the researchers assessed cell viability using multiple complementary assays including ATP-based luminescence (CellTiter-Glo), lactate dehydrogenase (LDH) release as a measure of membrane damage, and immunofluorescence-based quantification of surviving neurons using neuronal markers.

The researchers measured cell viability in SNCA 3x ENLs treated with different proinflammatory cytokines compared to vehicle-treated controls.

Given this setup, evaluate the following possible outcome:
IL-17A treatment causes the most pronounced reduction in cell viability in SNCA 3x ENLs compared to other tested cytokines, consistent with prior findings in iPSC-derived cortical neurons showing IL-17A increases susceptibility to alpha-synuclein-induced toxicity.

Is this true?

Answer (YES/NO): NO